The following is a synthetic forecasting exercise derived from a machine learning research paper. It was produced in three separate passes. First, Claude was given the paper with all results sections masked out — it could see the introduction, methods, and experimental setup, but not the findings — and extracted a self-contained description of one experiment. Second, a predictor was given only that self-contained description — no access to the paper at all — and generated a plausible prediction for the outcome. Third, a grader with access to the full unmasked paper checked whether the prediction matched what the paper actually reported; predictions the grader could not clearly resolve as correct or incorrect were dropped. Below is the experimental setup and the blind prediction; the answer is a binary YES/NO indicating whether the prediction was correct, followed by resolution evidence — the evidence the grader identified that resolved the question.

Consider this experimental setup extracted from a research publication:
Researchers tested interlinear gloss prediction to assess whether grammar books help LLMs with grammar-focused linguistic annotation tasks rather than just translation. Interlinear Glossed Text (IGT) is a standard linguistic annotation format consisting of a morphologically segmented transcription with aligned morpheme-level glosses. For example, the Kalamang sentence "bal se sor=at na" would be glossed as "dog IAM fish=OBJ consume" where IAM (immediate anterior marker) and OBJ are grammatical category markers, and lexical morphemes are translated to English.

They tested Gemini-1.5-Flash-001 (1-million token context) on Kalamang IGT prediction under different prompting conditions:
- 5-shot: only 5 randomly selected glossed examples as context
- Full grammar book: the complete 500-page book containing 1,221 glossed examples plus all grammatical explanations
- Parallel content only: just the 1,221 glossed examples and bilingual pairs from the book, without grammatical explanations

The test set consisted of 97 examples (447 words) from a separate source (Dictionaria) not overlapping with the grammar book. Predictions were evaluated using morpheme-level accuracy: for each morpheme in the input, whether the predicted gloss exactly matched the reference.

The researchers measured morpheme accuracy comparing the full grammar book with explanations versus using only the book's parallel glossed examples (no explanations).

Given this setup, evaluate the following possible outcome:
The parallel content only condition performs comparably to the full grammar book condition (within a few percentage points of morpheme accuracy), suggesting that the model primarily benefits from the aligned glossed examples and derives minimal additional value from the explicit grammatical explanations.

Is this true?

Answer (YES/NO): NO